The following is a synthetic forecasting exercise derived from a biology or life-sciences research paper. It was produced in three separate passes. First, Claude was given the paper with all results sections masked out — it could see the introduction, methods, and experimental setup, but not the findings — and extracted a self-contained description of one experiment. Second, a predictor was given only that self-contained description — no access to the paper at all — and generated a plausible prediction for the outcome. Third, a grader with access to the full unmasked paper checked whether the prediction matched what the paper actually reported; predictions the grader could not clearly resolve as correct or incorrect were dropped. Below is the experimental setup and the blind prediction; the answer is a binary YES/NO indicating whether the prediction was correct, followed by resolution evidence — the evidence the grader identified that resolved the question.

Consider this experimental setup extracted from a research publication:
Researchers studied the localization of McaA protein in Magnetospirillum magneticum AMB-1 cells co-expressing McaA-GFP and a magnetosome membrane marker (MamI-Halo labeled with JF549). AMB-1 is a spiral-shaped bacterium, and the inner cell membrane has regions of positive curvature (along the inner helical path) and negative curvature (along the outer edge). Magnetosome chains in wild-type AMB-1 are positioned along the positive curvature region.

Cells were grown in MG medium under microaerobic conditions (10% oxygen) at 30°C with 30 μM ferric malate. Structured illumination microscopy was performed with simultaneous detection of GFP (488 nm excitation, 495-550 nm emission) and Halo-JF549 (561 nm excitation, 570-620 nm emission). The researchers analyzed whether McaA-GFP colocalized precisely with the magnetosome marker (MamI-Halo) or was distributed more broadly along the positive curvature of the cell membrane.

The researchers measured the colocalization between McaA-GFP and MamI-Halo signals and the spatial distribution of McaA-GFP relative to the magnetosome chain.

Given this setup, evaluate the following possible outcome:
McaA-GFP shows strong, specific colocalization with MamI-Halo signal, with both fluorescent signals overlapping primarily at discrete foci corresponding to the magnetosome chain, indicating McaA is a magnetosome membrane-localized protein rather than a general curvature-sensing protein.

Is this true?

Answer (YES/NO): NO